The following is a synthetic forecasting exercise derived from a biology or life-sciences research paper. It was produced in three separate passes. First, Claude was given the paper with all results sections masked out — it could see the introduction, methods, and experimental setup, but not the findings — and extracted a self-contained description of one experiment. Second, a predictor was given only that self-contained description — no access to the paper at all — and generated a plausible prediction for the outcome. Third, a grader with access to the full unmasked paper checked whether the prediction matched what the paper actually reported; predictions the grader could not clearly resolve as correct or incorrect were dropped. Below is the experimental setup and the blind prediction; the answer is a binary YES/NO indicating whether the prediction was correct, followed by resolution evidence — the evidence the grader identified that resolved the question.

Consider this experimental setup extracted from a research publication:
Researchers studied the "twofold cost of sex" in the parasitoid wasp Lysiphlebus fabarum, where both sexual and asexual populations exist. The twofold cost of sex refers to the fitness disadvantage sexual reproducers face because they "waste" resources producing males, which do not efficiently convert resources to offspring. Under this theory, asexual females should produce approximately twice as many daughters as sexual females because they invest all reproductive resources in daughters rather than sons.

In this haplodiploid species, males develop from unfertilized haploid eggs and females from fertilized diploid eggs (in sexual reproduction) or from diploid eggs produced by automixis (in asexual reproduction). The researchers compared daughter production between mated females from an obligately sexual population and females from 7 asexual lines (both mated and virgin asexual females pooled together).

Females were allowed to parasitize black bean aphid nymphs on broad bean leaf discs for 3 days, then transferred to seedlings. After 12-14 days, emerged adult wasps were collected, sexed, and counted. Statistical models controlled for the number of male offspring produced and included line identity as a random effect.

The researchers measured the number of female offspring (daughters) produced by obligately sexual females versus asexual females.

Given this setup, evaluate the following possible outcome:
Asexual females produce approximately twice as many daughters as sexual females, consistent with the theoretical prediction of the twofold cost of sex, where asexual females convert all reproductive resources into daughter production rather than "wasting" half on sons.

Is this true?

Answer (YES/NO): NO